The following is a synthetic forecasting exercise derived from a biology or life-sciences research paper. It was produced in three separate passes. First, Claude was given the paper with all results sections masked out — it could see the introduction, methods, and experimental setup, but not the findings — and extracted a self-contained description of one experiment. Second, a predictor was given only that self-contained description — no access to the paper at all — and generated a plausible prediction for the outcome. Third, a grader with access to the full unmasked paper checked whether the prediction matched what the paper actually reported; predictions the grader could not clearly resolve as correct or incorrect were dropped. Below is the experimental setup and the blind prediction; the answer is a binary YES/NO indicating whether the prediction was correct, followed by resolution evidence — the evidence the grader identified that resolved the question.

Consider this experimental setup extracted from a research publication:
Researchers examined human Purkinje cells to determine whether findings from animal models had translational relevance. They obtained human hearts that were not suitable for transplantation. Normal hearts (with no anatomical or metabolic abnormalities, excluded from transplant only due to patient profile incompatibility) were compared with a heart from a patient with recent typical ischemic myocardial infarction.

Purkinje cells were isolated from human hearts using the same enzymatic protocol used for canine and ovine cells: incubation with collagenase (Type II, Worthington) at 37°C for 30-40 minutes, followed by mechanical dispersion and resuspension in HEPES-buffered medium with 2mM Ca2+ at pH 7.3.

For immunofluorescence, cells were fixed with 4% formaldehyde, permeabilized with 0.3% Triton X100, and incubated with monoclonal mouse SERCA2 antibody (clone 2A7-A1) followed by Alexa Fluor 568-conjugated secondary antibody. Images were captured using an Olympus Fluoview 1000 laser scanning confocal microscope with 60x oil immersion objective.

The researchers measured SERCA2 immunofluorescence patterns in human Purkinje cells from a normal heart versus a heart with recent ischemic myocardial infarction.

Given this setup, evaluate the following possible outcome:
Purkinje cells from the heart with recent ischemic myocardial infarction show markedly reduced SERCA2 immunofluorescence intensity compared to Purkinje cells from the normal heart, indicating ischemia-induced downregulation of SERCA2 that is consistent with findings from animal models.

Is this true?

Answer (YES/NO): NO